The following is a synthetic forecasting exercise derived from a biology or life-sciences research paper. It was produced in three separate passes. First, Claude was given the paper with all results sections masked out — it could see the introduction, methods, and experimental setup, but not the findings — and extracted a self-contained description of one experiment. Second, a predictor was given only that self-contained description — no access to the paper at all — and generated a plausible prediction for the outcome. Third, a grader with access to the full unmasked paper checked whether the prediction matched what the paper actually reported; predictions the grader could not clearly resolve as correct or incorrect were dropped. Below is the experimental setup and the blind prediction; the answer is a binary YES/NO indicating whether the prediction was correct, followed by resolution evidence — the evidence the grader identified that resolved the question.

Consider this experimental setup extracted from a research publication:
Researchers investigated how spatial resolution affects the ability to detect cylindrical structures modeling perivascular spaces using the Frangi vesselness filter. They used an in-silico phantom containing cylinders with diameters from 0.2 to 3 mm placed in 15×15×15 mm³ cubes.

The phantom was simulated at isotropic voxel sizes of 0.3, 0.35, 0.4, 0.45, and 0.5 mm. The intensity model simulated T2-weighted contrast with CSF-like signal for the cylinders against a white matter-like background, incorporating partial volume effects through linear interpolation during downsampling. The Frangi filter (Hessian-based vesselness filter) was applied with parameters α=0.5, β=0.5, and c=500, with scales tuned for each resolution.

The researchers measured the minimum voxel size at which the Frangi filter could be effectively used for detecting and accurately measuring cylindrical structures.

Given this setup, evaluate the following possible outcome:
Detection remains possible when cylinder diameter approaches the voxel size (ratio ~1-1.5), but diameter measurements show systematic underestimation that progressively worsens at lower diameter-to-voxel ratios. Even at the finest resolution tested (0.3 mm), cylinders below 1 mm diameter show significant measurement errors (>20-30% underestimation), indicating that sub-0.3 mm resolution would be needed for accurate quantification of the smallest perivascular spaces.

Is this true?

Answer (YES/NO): NO